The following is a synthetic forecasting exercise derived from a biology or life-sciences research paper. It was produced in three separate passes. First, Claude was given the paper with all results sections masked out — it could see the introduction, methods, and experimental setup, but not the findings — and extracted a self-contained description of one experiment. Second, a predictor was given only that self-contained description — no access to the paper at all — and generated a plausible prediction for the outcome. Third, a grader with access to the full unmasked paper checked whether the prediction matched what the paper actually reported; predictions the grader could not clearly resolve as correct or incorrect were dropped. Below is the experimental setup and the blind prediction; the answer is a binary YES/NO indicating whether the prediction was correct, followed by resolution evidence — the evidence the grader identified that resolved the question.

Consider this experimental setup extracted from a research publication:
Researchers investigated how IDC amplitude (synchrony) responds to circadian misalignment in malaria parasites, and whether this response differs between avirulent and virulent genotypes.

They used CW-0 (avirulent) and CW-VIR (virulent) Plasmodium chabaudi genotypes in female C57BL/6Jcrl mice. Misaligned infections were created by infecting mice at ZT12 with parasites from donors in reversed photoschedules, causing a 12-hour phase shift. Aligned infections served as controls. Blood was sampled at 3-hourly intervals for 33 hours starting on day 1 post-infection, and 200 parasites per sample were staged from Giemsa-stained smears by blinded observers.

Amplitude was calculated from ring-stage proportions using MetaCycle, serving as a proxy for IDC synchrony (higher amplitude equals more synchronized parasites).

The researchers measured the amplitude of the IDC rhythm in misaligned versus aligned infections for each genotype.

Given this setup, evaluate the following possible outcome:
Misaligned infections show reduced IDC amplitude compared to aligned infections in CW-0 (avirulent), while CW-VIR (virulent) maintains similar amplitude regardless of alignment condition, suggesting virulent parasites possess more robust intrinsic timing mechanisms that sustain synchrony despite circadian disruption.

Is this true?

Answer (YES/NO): NO